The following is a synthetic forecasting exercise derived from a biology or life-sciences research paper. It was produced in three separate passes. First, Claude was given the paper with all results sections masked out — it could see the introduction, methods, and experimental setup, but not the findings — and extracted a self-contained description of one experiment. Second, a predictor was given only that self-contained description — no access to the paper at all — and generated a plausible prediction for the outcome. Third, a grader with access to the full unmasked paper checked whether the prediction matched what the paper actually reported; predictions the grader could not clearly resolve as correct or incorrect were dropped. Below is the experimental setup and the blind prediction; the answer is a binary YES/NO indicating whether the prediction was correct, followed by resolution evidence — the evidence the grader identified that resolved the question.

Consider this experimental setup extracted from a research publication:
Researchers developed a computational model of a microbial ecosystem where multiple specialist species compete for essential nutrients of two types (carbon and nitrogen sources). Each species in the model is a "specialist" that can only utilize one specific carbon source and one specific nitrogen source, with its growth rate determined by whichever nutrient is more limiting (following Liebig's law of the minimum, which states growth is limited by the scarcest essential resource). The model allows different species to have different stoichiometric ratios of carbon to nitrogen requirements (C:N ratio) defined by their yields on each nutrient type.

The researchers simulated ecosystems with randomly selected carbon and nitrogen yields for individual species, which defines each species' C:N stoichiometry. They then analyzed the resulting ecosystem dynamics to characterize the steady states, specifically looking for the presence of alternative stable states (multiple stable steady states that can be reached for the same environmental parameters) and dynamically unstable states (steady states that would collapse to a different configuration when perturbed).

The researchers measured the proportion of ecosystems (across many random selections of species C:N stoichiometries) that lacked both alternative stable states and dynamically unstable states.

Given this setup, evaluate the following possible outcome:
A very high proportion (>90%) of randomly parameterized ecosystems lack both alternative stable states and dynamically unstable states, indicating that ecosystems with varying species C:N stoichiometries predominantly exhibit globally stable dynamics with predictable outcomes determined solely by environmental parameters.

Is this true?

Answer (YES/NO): NO